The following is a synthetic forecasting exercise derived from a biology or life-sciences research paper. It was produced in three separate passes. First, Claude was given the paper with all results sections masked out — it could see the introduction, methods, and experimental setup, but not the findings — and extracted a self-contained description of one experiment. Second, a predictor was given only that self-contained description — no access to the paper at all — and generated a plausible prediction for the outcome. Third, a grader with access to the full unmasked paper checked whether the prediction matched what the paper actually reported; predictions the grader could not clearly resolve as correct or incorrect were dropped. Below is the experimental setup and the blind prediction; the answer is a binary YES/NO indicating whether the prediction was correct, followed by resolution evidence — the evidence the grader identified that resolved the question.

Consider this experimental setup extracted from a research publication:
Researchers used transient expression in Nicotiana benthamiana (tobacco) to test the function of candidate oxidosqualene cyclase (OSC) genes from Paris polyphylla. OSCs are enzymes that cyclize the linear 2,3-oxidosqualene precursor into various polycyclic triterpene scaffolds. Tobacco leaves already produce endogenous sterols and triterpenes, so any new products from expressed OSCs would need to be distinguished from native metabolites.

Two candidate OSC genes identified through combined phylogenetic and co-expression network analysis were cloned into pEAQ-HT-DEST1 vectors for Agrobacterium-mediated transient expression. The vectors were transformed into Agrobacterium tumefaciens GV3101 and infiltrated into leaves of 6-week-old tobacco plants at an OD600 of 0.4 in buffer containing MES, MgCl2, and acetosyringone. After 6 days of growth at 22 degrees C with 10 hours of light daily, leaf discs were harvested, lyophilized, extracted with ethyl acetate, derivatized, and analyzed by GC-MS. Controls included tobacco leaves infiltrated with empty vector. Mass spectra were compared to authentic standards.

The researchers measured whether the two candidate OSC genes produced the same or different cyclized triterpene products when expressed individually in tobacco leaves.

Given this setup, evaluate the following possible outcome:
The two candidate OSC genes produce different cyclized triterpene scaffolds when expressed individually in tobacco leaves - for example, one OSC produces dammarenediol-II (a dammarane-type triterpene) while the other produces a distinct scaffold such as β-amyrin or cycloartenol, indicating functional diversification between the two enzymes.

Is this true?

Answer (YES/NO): YES